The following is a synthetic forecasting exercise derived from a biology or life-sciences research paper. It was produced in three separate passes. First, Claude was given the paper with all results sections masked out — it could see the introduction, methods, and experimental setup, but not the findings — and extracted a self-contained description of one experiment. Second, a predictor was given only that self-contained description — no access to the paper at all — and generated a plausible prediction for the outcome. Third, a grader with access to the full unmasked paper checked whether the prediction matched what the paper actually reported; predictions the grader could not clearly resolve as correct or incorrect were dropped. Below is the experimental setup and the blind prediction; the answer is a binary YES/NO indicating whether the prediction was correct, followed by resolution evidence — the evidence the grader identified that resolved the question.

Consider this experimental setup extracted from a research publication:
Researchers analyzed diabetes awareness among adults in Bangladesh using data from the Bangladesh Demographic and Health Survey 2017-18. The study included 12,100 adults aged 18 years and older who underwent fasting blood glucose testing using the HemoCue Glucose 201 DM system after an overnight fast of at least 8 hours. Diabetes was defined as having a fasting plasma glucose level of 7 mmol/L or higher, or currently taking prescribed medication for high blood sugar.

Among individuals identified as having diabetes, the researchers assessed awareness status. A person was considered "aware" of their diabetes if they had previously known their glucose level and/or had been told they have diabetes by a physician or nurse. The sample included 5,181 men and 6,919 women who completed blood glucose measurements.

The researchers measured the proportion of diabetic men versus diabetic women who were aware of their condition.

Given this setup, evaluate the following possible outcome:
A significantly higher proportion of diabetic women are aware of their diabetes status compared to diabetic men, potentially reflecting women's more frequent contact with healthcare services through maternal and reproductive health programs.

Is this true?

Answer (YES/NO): NO